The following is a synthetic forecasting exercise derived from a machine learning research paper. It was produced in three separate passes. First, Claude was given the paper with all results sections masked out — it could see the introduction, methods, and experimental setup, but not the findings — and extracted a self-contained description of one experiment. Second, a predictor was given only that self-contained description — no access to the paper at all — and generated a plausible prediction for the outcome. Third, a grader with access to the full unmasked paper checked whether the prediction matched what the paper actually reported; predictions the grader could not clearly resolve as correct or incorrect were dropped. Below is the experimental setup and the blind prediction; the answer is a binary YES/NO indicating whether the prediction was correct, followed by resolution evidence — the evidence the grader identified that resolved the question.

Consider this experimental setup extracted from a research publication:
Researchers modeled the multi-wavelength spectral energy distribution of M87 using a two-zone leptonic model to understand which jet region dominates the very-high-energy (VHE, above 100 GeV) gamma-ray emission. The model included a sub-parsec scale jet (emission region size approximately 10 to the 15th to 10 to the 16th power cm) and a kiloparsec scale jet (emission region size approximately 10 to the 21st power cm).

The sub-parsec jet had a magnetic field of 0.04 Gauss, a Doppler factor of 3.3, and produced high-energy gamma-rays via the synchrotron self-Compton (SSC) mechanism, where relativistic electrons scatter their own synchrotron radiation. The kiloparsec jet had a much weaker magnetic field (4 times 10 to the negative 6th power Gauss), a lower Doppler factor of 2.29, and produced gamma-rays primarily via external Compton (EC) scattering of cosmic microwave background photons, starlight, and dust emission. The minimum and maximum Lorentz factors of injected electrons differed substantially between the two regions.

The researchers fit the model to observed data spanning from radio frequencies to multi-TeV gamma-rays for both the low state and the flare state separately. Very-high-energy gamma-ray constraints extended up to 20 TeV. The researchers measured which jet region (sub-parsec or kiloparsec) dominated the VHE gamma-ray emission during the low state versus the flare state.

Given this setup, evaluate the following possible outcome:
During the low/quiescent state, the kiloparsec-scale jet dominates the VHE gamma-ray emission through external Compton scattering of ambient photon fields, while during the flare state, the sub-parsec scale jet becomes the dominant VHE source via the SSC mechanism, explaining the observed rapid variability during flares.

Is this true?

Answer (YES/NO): YES